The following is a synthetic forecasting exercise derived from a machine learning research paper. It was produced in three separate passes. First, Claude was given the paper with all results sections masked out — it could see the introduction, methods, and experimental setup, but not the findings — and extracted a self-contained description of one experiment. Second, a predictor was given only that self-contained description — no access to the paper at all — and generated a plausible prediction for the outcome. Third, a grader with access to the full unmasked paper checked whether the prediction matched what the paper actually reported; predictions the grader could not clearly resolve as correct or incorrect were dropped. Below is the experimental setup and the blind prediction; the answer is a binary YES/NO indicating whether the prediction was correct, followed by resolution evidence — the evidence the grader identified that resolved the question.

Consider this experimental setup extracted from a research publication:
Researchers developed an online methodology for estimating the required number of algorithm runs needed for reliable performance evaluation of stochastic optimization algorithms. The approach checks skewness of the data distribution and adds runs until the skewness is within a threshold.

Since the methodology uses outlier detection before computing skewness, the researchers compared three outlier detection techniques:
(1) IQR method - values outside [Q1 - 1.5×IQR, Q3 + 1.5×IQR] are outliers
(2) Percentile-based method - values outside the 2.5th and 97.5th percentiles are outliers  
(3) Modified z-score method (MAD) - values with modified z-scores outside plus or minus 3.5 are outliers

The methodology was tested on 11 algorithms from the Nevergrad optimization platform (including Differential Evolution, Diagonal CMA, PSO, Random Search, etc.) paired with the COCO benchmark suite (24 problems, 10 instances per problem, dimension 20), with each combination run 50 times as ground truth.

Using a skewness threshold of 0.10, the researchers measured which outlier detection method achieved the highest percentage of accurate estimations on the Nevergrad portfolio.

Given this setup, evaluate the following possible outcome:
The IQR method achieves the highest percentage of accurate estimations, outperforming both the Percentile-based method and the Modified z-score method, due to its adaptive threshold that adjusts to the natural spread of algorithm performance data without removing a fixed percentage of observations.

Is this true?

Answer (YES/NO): NO